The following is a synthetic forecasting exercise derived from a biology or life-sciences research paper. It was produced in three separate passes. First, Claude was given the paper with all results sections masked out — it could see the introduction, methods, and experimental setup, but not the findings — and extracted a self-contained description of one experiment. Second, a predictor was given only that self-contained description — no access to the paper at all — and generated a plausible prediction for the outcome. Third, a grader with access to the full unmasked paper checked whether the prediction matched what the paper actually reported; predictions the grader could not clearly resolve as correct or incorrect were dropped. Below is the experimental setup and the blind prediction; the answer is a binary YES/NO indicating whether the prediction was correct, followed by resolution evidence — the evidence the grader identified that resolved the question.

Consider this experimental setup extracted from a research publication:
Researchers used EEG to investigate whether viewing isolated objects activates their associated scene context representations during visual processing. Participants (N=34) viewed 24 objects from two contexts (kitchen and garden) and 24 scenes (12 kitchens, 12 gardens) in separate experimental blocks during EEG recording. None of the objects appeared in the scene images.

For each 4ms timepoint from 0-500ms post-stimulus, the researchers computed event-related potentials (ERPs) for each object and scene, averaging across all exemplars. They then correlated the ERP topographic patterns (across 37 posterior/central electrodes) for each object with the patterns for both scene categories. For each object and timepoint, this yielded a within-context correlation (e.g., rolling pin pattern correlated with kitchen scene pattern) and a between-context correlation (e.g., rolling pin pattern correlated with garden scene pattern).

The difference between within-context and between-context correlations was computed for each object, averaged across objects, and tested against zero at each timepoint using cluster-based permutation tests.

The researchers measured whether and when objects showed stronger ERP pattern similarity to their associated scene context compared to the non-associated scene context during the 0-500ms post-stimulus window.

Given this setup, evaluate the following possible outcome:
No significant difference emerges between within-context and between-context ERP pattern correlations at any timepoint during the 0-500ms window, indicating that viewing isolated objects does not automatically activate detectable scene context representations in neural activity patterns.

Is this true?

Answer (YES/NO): NO